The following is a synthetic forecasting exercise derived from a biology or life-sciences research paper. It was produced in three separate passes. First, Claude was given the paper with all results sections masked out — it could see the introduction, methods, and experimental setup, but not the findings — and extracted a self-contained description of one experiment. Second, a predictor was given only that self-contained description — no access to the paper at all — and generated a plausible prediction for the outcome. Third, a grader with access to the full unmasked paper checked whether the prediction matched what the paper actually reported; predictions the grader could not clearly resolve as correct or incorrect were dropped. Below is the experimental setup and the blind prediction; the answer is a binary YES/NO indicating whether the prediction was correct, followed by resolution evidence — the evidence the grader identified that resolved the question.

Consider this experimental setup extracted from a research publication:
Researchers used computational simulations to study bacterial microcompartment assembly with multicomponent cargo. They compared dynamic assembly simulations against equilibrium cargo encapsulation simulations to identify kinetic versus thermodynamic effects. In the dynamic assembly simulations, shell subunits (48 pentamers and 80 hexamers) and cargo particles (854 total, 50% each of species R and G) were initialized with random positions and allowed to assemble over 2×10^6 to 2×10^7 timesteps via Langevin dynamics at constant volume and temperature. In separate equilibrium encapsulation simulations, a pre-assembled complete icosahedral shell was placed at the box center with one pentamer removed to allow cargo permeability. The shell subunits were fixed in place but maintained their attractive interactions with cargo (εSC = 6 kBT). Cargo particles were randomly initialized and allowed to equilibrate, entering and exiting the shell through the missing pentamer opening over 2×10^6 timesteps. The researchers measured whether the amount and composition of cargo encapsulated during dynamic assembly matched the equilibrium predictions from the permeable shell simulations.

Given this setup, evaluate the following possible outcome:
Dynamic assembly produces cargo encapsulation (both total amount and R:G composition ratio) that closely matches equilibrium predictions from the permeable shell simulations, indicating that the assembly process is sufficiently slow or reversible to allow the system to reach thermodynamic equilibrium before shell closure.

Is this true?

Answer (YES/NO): NO